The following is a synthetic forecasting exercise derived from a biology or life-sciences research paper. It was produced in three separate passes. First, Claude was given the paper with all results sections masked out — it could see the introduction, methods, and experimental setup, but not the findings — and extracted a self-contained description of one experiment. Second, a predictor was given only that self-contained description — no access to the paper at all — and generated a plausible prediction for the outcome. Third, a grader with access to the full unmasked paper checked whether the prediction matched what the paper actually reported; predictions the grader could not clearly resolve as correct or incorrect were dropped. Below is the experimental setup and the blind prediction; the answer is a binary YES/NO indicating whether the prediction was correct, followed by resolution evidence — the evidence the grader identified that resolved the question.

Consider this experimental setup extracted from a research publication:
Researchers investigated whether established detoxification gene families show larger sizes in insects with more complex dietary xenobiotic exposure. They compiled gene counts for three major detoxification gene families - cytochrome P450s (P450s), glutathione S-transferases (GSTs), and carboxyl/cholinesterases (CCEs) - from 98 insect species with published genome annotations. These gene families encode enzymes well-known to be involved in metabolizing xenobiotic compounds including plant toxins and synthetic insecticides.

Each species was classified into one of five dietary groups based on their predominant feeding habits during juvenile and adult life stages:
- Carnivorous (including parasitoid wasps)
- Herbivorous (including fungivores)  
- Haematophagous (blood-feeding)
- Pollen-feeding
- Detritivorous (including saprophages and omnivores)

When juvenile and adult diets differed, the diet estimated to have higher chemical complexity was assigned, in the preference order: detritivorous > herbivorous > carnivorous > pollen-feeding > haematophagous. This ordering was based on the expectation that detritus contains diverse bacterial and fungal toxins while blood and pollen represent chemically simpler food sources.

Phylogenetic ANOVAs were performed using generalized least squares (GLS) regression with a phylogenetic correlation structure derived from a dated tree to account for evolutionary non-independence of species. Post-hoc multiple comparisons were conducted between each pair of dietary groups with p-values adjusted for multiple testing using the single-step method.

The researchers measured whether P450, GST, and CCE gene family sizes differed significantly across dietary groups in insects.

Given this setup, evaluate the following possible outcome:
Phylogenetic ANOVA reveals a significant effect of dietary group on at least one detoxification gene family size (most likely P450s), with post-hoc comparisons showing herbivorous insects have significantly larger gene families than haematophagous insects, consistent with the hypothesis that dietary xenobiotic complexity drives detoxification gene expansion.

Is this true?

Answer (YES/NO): NO